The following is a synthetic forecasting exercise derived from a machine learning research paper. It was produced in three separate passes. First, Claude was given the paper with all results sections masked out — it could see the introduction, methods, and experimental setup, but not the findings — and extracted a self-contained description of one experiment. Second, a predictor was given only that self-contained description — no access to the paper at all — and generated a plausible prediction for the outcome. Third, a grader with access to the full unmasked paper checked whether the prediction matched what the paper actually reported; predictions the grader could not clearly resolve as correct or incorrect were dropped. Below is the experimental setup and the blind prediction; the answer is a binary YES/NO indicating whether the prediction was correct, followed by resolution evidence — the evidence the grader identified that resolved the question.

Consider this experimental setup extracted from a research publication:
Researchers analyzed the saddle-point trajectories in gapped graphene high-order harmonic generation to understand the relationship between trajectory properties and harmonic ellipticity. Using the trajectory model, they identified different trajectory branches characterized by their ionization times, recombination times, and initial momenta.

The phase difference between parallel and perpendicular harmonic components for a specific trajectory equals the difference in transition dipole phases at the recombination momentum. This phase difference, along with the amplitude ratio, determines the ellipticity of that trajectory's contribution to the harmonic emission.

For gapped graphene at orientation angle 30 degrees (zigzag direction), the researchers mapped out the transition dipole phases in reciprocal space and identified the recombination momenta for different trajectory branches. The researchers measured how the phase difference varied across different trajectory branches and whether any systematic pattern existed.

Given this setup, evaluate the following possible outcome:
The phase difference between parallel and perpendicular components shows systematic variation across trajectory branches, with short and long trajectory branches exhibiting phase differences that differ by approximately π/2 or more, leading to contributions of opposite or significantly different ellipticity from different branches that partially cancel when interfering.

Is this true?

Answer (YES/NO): NO